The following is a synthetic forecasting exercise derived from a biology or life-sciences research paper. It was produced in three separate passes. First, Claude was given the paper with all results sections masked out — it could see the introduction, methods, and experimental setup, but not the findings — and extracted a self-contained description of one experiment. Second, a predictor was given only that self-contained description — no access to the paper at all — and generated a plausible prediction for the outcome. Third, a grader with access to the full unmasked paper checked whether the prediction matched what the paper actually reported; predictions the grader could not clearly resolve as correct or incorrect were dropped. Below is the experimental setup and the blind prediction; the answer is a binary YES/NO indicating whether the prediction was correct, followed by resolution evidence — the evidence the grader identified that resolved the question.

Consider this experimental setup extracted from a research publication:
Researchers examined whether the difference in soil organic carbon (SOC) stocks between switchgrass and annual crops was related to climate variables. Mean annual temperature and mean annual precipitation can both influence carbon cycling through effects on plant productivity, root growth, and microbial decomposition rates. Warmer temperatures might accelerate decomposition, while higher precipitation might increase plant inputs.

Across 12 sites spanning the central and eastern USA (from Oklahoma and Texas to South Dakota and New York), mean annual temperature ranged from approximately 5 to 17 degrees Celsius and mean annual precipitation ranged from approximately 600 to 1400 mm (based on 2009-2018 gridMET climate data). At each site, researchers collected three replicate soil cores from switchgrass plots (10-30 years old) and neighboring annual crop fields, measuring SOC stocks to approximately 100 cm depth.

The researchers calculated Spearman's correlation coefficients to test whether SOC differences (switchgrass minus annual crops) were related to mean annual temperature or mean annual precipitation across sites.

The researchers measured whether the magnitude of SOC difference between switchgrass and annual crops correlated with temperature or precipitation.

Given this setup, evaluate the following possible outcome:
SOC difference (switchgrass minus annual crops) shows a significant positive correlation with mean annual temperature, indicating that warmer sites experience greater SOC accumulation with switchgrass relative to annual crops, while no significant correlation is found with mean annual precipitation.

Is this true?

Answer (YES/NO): NO